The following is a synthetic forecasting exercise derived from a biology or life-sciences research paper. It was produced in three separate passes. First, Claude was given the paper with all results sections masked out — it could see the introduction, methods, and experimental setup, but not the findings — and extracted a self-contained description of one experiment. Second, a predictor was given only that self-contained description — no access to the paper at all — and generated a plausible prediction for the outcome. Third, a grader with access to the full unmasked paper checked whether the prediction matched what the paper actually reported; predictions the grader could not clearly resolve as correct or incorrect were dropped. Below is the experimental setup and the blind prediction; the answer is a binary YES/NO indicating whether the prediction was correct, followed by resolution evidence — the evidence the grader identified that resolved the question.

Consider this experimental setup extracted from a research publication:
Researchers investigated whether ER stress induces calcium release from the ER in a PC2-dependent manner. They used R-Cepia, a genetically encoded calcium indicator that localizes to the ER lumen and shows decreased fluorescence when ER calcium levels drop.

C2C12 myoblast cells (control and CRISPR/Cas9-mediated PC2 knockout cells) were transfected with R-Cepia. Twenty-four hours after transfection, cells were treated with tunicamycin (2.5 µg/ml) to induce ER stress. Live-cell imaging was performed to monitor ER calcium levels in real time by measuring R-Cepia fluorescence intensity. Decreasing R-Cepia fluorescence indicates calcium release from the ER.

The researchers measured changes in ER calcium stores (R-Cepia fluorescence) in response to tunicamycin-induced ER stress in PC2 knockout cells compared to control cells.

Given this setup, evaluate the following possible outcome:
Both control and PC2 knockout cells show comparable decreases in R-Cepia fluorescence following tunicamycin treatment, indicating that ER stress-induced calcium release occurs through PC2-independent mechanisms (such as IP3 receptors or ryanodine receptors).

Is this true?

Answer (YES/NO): NO